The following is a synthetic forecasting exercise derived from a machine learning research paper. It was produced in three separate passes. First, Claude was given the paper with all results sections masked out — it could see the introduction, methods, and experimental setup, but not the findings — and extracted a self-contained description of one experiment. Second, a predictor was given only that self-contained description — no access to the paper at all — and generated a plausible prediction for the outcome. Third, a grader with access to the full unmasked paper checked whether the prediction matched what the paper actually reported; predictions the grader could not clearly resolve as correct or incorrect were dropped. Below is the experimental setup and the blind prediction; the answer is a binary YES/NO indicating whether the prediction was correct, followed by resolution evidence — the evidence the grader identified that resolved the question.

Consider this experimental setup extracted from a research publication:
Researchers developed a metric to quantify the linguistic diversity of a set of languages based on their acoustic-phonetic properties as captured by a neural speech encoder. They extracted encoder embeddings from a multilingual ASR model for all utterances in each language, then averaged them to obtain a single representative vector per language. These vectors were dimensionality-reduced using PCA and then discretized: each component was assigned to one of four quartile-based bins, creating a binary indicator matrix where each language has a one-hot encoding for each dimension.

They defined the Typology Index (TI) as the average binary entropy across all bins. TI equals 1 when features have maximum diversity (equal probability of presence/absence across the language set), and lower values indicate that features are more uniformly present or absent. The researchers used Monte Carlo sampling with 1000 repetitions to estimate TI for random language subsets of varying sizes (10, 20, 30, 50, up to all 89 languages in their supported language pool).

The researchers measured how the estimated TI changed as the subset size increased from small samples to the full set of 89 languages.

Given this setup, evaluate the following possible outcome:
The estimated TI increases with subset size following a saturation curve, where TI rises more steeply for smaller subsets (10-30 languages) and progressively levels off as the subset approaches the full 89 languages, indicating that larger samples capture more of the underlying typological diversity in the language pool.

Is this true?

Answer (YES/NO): NO